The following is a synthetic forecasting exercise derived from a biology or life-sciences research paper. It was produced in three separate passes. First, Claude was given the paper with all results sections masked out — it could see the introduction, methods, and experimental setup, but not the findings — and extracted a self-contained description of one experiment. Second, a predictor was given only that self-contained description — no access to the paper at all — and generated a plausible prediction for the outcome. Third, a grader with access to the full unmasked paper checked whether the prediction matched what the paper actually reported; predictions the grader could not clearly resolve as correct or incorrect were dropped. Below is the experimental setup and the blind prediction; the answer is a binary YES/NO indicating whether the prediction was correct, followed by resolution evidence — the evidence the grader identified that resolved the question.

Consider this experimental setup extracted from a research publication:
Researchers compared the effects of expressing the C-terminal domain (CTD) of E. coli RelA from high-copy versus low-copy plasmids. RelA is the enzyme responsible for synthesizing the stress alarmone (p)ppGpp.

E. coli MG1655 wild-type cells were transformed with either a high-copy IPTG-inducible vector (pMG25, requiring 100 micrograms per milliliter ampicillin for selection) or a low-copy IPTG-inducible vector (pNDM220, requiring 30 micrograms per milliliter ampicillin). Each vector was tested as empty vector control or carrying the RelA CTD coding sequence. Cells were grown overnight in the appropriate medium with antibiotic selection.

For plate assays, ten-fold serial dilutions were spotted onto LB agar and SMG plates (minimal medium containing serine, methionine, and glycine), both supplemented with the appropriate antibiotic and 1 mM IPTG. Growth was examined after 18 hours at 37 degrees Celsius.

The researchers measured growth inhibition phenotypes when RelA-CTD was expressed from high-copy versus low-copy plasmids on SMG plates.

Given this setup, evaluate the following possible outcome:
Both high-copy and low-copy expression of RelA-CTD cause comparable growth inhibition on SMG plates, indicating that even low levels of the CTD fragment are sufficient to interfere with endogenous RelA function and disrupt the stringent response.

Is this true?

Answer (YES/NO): NO